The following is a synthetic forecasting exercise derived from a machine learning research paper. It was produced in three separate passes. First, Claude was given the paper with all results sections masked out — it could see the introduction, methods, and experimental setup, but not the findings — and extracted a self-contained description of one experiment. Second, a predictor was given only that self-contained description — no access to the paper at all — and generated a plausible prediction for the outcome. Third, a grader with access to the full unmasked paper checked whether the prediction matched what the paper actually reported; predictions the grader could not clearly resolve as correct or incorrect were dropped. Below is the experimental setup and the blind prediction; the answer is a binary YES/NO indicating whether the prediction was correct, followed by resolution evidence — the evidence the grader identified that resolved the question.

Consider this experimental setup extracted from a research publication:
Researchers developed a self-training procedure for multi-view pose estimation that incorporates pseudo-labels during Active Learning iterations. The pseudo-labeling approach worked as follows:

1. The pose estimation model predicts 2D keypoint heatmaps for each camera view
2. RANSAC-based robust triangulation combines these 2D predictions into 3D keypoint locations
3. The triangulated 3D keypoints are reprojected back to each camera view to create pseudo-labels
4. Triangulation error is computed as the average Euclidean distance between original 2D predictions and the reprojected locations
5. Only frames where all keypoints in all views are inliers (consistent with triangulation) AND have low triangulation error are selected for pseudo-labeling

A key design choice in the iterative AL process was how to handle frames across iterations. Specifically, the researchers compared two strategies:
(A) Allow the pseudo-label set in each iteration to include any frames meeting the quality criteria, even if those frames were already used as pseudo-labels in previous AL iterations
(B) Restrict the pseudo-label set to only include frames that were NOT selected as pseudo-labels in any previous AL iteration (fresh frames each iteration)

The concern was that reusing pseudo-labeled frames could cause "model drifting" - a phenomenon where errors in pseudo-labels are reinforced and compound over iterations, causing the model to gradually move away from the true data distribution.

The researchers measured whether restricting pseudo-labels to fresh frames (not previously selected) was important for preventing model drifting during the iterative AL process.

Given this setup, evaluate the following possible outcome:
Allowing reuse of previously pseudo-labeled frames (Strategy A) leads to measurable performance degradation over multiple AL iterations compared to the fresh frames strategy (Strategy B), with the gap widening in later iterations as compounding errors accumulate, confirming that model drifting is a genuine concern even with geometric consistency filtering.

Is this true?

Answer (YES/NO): YES